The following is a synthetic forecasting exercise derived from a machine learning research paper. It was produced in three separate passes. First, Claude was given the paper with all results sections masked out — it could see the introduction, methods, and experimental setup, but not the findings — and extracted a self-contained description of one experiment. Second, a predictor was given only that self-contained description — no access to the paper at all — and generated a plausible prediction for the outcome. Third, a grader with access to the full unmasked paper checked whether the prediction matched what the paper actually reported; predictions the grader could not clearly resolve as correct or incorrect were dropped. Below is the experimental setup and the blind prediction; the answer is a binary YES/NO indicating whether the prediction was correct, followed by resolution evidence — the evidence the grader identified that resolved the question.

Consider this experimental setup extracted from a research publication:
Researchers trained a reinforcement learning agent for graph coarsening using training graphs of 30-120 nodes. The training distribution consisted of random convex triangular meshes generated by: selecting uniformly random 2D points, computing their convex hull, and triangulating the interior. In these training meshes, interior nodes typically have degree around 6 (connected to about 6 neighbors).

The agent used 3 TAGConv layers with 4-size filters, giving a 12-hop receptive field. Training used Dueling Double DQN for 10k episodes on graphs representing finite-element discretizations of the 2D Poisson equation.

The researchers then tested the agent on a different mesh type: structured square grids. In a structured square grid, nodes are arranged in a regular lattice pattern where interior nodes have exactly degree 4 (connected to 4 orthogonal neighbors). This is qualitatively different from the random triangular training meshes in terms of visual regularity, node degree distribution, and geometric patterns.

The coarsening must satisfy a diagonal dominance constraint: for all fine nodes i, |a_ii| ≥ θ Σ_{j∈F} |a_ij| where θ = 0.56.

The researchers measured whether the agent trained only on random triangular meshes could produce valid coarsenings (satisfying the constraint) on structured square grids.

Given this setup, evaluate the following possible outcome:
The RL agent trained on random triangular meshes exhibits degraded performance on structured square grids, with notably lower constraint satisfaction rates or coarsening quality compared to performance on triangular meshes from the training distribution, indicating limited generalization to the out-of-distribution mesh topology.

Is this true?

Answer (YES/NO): NO